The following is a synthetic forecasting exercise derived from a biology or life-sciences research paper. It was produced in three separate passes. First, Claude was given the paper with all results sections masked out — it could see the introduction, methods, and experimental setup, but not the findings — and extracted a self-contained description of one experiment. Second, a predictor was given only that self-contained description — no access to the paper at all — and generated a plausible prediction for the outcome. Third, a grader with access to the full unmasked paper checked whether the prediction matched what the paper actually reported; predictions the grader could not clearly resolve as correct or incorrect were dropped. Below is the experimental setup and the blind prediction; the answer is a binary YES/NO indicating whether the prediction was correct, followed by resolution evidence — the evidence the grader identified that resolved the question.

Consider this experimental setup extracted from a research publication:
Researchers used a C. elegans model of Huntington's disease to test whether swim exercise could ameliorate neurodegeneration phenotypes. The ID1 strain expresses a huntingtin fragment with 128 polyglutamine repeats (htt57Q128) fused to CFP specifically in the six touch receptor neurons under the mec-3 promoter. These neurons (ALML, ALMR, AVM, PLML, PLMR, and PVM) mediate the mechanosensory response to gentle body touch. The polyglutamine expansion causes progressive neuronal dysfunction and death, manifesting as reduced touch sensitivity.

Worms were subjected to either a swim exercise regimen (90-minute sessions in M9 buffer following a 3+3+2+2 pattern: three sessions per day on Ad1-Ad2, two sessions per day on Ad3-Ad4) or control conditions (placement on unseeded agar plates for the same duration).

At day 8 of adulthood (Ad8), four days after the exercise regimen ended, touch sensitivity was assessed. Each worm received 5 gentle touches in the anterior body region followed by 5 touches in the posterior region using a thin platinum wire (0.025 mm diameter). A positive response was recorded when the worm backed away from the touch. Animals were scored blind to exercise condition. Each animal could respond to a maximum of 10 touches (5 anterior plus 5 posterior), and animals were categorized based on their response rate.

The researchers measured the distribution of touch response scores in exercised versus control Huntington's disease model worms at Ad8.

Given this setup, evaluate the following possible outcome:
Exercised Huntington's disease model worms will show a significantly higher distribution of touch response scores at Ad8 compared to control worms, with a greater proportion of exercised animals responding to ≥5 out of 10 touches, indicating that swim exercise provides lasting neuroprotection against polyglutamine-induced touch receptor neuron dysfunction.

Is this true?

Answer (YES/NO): YES